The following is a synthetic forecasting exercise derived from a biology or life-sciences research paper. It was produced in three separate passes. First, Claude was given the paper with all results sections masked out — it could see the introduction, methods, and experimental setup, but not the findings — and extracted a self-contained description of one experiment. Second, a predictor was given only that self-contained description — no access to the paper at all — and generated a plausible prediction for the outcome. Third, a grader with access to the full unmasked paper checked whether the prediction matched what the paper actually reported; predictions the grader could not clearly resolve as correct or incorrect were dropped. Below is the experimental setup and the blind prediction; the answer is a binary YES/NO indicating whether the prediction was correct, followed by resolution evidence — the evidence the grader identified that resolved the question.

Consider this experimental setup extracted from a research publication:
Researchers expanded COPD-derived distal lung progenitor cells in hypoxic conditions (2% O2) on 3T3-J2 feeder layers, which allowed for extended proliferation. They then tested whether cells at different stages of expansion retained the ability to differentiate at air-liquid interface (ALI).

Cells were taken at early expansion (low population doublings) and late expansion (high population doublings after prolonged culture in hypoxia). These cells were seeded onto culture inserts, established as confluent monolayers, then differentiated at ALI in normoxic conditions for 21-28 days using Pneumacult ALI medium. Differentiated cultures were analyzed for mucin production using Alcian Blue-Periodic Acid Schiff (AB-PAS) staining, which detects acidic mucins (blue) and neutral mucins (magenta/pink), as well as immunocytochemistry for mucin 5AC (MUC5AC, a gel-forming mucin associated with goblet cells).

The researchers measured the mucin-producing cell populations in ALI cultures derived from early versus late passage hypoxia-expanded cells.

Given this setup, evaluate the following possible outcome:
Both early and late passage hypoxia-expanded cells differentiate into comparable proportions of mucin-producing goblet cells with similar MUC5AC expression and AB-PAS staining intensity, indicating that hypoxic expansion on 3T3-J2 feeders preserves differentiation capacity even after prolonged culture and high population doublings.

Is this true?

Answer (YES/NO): NO